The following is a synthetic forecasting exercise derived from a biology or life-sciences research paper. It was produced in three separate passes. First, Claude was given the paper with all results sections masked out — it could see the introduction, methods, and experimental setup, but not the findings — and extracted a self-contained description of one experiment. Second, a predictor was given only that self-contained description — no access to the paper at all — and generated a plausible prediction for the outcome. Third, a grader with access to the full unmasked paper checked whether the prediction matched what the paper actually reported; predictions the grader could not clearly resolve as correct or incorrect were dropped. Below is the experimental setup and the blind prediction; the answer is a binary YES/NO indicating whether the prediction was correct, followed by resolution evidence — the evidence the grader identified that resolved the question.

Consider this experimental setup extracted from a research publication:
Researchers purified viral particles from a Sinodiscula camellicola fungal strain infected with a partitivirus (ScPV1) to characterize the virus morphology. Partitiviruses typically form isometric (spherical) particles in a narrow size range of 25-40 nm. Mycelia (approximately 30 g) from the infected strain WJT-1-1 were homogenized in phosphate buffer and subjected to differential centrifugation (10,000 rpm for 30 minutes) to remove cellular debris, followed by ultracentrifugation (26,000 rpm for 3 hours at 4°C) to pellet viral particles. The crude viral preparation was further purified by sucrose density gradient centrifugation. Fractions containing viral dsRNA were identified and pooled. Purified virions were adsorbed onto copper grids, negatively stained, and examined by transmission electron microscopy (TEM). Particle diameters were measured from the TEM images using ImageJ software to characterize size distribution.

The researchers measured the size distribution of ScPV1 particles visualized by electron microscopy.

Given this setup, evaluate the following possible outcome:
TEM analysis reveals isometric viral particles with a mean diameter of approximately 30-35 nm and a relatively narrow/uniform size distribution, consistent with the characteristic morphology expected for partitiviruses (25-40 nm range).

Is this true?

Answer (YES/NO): NO